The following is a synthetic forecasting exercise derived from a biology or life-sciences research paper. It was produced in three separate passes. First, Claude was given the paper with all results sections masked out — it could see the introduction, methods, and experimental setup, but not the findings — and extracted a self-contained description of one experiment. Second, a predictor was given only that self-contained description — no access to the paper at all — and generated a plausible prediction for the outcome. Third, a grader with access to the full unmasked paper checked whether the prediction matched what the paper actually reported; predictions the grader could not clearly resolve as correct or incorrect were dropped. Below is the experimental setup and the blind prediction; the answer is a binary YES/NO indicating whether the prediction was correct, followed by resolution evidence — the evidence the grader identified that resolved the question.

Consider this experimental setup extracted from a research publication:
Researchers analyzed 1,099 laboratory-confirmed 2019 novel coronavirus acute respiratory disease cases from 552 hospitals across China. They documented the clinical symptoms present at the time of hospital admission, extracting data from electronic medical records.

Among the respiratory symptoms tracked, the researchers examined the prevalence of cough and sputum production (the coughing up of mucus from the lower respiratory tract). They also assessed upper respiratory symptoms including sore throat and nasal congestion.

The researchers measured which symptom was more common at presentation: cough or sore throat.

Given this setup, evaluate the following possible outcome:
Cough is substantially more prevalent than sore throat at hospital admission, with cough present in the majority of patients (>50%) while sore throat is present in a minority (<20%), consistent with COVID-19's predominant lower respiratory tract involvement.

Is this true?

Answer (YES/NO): YES